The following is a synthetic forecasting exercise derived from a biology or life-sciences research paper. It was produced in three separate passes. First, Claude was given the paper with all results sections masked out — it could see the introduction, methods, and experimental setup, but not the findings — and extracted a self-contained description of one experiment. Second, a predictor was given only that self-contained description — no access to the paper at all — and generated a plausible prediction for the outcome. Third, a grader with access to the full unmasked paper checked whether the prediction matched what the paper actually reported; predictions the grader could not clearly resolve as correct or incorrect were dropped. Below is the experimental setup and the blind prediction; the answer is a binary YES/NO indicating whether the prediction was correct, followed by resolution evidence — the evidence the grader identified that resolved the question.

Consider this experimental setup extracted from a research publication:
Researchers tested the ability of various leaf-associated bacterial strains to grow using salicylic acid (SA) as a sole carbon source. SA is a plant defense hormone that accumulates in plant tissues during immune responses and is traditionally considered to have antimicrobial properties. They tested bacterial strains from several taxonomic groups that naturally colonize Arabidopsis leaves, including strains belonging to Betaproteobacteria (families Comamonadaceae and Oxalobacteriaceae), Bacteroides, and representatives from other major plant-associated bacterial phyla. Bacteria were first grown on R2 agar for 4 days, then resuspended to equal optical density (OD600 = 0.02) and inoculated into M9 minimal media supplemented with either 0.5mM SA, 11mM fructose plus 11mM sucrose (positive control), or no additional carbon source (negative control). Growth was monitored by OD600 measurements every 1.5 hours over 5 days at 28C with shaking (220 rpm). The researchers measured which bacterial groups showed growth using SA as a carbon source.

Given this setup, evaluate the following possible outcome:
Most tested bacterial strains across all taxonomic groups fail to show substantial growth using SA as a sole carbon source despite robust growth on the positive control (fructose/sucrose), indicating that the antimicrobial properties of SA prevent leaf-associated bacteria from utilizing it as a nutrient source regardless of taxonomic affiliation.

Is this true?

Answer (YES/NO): NO